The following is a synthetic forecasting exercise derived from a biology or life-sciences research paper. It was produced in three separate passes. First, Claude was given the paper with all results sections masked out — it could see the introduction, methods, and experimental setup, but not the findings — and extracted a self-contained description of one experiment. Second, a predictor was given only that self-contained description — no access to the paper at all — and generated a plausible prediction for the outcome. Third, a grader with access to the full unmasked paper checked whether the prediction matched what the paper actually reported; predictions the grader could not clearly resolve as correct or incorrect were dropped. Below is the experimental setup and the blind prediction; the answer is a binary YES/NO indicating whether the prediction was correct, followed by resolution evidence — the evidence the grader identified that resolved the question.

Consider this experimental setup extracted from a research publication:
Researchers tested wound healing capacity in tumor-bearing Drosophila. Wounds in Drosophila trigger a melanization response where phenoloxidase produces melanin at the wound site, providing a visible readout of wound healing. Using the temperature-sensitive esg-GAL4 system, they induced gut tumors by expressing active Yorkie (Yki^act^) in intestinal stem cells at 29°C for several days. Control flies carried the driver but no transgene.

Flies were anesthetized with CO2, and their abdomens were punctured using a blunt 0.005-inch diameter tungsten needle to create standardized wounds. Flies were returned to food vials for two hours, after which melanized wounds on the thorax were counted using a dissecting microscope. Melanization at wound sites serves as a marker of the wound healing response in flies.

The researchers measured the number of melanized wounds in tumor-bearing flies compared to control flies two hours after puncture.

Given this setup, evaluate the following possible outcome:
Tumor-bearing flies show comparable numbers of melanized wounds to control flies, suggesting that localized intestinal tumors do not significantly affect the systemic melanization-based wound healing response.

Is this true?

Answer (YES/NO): NO